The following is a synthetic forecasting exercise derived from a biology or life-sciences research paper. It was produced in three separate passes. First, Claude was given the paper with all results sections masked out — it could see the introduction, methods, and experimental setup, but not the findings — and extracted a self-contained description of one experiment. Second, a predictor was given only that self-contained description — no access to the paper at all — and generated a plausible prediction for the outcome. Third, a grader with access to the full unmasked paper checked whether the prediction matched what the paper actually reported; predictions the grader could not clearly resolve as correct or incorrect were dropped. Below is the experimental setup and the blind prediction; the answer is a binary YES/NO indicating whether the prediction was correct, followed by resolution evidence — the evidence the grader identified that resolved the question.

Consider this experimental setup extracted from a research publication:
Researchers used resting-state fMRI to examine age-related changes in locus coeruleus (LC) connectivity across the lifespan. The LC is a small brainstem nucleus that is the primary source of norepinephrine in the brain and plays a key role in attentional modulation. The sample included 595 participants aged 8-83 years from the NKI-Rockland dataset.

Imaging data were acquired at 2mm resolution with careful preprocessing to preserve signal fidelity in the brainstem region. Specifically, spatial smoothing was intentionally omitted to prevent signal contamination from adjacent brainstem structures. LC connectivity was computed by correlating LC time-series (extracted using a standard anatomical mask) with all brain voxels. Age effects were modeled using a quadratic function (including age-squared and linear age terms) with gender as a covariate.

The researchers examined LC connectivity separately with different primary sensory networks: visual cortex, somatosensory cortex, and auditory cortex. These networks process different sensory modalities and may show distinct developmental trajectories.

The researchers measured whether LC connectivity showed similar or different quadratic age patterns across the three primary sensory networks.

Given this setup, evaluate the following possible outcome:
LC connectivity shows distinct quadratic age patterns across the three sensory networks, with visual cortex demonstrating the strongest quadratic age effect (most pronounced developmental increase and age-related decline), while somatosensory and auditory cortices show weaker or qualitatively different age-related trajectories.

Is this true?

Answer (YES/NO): NO